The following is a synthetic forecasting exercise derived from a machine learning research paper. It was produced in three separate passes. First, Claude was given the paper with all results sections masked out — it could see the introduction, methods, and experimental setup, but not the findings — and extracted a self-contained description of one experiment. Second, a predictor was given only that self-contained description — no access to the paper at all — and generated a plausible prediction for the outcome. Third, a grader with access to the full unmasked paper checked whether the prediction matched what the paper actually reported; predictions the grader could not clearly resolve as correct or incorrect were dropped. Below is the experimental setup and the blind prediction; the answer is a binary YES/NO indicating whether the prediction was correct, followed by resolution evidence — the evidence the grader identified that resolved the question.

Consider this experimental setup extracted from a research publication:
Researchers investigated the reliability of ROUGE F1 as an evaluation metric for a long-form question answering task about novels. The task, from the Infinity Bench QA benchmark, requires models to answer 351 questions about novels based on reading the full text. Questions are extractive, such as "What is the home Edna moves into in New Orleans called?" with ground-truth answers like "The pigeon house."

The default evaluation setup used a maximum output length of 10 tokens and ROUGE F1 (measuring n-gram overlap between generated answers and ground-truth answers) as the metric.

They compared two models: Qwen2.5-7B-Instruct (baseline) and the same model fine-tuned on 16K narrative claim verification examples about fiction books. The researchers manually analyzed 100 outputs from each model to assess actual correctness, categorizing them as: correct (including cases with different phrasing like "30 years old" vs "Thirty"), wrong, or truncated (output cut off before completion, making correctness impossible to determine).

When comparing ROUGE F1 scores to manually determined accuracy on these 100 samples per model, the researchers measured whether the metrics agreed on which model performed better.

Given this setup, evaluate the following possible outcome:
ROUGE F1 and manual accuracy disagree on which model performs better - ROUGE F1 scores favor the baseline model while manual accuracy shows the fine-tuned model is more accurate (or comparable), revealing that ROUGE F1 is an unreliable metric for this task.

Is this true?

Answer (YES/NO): YES